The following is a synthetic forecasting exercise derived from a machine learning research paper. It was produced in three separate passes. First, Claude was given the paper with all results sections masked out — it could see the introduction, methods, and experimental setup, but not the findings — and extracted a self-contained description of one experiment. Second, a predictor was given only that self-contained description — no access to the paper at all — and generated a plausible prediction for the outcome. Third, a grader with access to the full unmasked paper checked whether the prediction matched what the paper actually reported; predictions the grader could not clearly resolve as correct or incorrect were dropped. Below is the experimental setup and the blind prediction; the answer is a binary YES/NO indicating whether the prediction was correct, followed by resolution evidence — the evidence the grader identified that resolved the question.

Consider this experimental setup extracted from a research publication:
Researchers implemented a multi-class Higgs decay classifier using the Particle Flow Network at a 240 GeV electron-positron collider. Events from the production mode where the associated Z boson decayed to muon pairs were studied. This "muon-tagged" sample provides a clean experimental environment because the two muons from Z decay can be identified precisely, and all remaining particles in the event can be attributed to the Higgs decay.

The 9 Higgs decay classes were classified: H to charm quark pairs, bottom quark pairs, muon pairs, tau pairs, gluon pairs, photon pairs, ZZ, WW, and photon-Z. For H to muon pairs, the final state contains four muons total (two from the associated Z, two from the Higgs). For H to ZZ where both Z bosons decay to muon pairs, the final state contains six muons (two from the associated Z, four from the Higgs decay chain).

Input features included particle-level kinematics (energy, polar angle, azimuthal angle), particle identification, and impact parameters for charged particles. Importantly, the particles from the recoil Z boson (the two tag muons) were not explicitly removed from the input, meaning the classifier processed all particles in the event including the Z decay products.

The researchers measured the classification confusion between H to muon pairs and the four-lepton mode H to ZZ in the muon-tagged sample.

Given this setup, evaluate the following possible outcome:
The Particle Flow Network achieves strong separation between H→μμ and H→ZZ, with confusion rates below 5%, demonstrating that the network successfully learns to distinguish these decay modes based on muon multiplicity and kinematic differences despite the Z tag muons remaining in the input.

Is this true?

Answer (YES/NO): YES